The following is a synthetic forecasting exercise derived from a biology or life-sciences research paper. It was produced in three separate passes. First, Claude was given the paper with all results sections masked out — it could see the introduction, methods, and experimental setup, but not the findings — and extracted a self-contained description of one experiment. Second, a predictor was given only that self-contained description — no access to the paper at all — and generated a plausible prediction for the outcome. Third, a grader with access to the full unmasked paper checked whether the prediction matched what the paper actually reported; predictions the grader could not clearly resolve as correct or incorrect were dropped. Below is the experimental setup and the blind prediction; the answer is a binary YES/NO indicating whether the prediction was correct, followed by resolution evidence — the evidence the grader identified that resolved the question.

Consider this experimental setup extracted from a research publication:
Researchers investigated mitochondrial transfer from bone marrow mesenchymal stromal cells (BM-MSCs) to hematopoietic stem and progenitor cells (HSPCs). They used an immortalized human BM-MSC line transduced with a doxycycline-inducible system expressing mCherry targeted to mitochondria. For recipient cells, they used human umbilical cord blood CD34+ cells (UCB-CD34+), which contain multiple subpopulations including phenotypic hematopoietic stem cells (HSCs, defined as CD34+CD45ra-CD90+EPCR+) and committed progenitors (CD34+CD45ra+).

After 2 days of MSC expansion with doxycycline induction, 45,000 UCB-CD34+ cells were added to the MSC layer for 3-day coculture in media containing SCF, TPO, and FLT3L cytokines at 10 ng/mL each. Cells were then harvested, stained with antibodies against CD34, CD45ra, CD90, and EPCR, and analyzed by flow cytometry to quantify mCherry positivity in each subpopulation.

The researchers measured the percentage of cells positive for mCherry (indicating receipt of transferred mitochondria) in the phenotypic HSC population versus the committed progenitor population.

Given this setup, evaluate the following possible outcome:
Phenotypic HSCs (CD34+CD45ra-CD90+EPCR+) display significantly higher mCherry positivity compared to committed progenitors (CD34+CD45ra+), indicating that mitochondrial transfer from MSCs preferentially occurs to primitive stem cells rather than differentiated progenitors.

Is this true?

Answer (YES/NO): YES